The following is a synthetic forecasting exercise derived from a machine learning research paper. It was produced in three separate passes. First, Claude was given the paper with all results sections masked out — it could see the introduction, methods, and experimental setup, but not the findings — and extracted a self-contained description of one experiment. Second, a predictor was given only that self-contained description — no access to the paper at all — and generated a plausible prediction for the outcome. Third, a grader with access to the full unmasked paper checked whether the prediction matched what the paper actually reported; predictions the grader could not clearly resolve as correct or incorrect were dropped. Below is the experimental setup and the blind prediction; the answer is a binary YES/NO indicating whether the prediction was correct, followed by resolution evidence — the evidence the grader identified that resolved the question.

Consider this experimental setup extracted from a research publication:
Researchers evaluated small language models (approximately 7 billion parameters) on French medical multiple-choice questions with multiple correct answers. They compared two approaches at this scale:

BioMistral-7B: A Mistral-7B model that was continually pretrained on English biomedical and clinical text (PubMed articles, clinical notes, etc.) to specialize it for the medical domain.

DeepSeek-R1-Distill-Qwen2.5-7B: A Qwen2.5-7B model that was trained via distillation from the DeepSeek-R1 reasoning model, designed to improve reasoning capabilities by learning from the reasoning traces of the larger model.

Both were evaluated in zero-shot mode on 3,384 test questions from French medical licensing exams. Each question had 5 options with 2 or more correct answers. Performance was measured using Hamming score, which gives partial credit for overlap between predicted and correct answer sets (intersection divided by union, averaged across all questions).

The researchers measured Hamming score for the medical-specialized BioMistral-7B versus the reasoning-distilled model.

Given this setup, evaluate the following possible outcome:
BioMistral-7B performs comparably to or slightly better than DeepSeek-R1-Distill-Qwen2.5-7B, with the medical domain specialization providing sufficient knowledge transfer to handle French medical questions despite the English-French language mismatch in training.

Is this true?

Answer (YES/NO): NO